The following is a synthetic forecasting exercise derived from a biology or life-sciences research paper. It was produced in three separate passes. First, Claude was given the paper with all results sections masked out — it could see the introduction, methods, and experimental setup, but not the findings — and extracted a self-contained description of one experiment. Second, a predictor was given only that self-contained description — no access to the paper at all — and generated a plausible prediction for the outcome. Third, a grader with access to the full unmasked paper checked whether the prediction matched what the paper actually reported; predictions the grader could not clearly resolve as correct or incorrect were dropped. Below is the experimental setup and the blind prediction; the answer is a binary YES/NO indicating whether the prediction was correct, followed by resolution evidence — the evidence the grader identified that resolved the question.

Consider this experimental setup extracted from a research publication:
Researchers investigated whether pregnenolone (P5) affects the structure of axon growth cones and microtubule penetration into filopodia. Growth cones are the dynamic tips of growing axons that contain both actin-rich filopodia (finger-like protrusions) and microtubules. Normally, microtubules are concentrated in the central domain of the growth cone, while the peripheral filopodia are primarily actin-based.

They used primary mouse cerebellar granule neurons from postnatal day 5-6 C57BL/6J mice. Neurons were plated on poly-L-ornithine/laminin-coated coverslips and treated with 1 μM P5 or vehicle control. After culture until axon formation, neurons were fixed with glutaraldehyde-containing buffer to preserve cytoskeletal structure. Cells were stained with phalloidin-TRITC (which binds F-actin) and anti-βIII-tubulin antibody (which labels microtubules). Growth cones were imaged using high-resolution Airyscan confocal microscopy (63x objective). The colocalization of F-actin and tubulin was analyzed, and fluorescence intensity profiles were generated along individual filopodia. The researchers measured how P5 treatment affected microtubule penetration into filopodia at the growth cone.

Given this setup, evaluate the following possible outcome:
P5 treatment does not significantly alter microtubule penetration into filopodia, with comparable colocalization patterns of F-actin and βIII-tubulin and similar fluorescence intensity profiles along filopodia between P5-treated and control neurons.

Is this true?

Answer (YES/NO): NO